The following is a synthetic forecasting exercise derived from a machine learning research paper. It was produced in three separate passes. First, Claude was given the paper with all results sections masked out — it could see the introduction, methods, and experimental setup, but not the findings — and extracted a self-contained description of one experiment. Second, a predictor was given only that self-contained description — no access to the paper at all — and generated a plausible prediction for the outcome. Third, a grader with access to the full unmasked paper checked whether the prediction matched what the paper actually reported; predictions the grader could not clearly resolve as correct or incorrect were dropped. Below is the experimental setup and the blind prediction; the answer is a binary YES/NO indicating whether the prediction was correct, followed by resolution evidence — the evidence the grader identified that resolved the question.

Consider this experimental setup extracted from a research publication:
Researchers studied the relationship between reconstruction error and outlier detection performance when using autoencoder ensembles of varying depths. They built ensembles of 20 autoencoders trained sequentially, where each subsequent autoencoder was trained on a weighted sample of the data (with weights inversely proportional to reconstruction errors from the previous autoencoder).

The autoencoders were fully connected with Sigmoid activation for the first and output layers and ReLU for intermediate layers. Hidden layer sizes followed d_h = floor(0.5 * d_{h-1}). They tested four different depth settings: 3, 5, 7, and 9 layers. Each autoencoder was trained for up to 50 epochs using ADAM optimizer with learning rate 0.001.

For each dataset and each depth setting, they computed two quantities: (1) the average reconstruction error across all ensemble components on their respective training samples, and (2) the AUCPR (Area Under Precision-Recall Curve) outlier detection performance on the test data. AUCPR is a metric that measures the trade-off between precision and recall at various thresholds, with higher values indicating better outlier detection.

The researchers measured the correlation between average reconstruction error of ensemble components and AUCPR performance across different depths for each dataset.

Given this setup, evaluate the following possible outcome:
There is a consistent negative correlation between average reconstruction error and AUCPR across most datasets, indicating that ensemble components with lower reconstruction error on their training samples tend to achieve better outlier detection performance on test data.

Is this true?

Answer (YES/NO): YES